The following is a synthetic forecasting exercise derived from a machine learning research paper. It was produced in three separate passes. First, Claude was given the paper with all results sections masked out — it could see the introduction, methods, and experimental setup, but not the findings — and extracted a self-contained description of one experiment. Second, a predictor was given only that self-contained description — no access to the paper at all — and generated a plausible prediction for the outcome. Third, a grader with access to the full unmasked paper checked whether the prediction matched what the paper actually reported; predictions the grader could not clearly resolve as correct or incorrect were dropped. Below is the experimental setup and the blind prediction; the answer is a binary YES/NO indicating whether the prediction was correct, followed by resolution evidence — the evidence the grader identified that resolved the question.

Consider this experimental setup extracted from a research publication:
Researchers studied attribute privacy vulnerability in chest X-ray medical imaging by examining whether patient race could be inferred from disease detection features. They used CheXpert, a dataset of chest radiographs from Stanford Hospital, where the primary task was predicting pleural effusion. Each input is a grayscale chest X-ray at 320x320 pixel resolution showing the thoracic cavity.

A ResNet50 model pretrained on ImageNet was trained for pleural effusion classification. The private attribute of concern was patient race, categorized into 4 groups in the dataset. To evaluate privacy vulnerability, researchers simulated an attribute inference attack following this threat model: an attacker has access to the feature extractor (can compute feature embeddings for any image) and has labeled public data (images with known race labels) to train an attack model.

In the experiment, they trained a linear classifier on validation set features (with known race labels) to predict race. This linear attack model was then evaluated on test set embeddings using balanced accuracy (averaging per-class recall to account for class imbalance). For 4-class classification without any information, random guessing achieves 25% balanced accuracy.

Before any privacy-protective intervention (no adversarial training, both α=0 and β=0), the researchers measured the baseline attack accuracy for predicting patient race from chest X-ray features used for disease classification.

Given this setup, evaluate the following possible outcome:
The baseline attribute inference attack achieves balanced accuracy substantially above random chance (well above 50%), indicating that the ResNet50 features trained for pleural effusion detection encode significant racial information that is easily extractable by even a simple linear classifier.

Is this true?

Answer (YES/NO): NO